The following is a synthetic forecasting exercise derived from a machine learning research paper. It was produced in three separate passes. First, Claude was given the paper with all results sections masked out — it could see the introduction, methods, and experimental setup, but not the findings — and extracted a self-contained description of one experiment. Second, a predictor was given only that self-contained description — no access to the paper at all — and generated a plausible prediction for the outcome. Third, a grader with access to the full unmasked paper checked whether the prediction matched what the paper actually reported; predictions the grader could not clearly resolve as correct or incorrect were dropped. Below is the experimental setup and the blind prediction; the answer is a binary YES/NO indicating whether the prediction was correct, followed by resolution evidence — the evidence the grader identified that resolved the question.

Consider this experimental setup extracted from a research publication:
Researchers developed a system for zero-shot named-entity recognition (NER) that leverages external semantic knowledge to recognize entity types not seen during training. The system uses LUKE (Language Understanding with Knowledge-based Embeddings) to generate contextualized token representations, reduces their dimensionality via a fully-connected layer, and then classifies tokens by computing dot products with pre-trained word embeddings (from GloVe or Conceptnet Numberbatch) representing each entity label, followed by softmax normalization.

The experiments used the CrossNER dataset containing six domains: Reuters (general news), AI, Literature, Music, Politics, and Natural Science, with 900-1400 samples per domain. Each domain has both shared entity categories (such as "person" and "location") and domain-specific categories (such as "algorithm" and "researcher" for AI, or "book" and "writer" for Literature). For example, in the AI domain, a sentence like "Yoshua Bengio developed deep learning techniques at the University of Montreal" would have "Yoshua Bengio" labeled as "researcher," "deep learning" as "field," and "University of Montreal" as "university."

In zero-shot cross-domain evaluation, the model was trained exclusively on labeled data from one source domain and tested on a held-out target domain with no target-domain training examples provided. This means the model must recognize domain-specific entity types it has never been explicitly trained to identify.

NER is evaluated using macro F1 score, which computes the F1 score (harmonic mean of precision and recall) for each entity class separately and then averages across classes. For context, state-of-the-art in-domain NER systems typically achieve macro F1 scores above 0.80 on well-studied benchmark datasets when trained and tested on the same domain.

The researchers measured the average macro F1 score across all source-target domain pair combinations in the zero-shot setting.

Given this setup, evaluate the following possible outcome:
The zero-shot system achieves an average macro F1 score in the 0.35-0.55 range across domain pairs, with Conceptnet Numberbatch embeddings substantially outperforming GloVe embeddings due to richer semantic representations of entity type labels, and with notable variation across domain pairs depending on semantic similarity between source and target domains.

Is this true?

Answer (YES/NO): NO